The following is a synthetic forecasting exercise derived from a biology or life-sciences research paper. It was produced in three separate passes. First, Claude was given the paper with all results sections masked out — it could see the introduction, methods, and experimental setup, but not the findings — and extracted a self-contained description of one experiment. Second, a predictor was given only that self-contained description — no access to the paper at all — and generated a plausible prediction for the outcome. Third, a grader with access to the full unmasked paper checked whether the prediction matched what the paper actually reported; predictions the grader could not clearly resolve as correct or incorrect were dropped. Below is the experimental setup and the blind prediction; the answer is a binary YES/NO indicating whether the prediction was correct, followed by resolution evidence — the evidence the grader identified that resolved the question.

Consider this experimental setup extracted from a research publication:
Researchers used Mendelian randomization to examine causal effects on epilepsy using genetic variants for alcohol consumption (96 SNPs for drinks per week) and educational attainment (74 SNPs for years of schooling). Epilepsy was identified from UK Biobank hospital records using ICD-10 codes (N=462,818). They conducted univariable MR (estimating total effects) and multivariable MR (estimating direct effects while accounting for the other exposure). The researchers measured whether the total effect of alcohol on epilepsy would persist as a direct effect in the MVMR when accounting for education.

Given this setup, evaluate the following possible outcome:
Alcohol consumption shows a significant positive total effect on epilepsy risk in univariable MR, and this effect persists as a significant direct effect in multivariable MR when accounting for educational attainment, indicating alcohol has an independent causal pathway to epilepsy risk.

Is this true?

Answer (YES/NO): NO